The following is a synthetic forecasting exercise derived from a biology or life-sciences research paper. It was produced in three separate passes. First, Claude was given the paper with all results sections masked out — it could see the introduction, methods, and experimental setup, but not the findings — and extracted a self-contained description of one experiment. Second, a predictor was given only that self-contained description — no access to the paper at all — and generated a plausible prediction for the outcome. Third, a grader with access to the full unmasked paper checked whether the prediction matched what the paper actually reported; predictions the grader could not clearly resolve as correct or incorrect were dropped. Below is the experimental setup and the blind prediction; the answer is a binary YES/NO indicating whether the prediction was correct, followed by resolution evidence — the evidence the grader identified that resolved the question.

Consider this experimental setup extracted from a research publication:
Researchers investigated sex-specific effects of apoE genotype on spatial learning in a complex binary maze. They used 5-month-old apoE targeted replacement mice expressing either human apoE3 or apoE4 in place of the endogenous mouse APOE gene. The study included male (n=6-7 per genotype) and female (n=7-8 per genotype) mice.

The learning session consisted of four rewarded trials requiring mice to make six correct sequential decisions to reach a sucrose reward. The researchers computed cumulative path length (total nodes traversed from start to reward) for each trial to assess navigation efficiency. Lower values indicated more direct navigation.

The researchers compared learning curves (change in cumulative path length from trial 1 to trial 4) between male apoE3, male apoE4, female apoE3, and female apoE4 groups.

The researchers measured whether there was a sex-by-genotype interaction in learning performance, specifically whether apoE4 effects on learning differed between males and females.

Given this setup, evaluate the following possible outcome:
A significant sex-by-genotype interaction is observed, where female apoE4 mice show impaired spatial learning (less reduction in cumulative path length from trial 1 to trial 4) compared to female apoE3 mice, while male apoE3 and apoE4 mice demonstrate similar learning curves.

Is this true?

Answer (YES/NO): NO